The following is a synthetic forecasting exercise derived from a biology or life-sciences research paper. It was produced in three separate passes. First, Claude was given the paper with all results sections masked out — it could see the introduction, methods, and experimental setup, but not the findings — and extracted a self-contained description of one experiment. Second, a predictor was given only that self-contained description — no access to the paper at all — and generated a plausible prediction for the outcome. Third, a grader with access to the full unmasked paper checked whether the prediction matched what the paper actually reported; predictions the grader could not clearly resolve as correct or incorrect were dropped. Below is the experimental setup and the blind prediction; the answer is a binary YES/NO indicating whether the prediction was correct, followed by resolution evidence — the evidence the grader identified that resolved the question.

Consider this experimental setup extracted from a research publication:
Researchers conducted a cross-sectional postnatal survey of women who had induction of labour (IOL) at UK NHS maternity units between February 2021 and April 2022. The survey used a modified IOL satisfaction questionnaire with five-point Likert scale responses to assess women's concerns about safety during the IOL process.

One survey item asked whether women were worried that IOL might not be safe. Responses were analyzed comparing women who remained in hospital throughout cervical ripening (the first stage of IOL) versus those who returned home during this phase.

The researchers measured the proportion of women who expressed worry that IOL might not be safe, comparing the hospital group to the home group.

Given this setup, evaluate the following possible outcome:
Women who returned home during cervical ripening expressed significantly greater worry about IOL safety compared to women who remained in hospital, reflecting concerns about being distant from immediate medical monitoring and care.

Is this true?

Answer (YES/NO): NO